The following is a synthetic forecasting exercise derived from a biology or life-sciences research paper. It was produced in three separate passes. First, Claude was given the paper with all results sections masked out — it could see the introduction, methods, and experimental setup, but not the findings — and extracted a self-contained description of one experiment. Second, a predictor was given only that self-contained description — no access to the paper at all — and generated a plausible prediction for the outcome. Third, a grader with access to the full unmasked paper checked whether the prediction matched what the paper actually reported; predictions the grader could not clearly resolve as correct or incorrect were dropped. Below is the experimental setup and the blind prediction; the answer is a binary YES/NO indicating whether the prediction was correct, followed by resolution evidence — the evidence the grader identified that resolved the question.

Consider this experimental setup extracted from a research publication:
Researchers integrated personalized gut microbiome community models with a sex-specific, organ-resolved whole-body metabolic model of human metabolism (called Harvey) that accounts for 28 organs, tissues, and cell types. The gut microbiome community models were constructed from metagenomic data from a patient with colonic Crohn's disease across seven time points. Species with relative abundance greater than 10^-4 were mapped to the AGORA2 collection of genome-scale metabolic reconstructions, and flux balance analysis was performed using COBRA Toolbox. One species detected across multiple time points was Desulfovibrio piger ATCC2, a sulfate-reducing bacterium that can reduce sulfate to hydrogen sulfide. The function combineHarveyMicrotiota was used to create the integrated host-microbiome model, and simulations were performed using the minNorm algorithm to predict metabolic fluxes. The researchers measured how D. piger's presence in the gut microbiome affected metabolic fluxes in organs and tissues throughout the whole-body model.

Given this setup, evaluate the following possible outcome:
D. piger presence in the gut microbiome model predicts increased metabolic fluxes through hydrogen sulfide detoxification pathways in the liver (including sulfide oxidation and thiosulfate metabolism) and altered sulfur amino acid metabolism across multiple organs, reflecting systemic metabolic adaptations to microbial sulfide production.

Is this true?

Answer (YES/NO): NO